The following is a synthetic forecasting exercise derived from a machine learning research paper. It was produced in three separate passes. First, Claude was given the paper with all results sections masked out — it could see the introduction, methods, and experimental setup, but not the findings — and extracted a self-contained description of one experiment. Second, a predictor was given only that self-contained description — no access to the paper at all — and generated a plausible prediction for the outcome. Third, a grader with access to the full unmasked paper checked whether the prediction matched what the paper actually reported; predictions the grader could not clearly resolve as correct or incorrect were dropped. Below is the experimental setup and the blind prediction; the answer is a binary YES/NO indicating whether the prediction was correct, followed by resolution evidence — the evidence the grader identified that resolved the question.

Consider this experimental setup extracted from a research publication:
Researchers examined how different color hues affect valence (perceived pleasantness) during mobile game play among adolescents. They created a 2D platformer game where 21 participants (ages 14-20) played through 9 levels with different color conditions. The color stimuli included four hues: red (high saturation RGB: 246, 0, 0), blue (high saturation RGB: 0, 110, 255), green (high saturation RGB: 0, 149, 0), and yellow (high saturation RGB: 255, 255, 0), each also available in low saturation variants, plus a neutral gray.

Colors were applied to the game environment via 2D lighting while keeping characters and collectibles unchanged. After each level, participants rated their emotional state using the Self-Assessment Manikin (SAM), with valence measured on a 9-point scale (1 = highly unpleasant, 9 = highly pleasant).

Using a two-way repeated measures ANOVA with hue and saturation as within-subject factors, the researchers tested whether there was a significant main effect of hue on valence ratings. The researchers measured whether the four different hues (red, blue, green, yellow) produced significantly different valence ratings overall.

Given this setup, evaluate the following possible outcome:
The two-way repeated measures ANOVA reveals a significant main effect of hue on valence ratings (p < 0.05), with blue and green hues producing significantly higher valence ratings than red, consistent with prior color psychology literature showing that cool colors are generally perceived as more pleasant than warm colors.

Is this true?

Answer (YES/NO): NO